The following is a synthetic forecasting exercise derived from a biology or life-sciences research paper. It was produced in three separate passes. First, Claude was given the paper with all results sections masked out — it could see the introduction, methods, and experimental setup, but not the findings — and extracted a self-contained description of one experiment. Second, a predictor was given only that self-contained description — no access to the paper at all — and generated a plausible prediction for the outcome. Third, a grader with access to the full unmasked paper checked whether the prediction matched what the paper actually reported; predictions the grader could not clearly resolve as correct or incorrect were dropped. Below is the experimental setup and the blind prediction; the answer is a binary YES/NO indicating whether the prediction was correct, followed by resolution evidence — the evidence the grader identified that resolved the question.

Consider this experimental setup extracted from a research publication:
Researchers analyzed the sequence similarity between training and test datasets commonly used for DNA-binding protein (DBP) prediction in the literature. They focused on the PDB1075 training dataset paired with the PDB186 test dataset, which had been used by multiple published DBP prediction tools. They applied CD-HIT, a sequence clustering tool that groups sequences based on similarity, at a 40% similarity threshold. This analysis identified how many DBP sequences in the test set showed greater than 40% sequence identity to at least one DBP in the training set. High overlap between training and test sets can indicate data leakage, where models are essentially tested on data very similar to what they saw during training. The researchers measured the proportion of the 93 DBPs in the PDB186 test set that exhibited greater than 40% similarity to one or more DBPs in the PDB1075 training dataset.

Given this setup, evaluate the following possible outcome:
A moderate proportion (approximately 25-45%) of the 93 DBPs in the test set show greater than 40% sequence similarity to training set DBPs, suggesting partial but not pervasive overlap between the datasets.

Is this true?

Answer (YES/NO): NO